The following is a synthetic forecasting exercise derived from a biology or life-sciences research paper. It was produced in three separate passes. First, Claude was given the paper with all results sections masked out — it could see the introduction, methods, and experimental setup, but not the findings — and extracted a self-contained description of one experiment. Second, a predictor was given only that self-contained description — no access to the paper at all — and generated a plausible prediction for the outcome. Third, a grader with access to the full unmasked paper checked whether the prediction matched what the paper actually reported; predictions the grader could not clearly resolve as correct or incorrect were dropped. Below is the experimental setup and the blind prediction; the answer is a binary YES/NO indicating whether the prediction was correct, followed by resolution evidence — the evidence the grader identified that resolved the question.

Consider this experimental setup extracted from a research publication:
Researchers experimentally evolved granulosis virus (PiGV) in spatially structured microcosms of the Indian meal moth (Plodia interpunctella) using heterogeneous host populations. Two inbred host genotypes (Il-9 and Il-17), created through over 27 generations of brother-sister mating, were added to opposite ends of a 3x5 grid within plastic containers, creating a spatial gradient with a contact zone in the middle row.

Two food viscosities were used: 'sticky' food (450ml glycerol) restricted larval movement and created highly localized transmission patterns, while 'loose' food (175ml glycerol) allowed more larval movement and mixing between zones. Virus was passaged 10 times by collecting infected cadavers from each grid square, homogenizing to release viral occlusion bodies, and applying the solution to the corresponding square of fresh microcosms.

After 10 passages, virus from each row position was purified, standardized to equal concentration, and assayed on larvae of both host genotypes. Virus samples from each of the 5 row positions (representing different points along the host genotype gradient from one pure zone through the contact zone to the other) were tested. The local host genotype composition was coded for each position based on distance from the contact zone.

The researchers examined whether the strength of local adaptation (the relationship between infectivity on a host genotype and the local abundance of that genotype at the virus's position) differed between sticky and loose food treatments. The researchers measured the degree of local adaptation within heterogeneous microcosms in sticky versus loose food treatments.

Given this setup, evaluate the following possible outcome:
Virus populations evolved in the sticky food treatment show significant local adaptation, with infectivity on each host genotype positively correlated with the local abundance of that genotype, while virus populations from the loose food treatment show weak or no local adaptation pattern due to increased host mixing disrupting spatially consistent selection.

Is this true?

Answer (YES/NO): NO